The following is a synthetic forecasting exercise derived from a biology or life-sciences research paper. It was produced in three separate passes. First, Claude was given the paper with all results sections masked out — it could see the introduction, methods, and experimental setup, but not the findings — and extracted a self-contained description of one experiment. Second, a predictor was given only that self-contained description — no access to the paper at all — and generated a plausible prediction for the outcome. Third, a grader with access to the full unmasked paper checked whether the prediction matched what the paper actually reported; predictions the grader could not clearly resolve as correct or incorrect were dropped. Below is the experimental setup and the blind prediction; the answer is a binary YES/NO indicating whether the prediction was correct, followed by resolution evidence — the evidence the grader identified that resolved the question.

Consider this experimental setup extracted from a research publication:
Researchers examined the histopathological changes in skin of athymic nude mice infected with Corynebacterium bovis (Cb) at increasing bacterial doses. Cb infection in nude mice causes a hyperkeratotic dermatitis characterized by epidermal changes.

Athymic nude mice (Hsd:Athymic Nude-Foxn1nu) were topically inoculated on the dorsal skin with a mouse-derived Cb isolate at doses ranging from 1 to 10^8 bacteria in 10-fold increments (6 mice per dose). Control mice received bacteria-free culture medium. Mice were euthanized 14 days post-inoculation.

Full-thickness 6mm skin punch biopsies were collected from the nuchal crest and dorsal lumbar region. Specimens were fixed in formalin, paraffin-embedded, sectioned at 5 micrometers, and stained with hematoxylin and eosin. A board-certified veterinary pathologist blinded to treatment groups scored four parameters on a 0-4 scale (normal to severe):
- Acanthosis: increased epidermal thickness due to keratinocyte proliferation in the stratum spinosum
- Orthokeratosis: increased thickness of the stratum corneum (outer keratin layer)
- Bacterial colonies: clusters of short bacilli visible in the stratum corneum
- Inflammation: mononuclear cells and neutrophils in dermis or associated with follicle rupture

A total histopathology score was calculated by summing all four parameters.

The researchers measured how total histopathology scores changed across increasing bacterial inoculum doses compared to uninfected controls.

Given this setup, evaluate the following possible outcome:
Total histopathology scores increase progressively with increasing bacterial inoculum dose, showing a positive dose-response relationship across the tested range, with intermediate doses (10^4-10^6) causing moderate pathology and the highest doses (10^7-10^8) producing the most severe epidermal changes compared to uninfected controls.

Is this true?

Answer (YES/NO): NO